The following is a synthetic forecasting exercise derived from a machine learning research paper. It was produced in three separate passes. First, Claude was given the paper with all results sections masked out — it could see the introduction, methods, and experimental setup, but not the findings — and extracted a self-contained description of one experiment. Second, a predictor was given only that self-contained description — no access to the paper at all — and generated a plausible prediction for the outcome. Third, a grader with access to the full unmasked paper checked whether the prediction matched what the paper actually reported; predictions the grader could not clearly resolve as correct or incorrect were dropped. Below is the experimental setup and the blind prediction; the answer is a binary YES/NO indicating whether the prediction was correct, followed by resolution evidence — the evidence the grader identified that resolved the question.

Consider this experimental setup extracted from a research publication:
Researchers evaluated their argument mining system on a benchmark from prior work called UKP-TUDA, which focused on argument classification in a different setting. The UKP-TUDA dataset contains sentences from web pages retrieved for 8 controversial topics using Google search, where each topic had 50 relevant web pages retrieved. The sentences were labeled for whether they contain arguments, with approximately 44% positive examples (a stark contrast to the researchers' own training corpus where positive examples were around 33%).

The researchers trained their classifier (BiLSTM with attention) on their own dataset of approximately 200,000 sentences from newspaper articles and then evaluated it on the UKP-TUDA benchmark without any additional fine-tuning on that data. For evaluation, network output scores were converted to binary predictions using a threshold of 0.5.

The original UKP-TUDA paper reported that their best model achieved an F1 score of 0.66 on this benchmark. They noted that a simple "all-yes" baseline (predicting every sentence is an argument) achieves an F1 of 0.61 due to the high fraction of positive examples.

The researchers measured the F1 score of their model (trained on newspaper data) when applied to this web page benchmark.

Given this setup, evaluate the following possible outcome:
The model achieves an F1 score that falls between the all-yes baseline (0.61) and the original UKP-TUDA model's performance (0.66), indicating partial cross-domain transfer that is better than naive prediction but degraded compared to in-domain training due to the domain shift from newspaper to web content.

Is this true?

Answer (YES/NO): NO